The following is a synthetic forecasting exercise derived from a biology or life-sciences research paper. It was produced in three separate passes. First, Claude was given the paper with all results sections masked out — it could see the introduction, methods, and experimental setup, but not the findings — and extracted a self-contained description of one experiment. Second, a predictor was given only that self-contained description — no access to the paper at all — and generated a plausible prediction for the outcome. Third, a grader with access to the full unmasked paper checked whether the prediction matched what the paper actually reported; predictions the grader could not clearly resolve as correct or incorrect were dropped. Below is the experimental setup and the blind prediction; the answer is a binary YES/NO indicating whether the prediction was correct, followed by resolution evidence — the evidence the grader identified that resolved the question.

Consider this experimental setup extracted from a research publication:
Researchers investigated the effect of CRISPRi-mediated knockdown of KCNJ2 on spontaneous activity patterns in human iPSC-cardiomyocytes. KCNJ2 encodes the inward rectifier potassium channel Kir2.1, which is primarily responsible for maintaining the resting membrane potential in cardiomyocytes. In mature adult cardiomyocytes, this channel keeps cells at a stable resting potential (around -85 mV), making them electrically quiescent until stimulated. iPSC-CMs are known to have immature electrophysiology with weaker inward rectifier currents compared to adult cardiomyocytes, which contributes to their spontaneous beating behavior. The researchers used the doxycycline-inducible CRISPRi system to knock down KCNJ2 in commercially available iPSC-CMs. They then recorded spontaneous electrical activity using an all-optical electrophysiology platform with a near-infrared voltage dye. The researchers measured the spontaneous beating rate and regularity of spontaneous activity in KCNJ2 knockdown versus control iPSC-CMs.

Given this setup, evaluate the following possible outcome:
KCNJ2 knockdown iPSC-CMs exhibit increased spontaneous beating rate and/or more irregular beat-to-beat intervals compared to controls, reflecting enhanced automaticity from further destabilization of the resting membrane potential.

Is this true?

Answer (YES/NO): YES